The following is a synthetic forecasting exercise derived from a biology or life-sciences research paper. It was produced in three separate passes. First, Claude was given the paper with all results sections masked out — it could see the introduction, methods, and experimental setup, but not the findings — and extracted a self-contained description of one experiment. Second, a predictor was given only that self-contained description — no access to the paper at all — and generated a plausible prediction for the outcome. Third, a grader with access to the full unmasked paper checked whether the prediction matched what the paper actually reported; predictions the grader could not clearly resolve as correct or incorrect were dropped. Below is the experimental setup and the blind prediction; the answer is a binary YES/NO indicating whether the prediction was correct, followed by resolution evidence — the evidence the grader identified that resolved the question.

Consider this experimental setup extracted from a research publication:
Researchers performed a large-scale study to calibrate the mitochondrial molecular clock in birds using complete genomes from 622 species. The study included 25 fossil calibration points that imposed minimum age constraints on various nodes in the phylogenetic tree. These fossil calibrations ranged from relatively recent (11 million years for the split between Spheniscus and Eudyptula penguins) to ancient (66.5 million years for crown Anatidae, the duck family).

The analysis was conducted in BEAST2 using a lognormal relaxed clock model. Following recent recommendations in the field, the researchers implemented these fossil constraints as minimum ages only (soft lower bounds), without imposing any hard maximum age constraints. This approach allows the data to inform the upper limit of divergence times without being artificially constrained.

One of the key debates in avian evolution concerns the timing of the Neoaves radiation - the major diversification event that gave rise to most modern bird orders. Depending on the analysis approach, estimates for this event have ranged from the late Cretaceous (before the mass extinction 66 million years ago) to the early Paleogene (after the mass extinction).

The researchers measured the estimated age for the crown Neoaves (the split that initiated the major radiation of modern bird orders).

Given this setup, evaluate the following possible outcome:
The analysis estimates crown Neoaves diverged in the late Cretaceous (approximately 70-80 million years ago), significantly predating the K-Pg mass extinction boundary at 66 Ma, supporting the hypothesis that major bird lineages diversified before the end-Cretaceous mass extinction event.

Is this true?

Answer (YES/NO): NO